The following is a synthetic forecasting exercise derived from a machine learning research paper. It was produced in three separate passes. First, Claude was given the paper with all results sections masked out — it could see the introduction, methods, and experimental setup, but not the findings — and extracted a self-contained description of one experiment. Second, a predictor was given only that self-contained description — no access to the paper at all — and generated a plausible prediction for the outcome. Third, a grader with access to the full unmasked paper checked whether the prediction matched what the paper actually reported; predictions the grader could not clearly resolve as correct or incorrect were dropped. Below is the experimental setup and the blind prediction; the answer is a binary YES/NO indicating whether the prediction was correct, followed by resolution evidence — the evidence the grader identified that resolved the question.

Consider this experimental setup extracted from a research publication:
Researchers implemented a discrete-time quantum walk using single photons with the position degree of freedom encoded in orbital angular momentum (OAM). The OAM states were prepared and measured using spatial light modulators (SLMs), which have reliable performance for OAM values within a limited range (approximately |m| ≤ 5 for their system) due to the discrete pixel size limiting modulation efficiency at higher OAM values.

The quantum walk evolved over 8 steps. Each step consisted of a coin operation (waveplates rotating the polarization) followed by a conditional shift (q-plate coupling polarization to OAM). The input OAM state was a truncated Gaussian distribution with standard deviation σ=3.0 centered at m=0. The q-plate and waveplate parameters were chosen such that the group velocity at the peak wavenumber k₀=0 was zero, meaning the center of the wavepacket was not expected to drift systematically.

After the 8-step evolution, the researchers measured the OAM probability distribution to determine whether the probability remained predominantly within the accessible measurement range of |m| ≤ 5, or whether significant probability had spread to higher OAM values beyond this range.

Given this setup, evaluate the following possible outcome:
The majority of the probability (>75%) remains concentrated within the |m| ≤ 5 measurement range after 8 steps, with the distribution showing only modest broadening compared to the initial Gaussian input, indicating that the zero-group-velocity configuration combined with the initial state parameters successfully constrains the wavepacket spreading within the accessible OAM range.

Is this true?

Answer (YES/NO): YES